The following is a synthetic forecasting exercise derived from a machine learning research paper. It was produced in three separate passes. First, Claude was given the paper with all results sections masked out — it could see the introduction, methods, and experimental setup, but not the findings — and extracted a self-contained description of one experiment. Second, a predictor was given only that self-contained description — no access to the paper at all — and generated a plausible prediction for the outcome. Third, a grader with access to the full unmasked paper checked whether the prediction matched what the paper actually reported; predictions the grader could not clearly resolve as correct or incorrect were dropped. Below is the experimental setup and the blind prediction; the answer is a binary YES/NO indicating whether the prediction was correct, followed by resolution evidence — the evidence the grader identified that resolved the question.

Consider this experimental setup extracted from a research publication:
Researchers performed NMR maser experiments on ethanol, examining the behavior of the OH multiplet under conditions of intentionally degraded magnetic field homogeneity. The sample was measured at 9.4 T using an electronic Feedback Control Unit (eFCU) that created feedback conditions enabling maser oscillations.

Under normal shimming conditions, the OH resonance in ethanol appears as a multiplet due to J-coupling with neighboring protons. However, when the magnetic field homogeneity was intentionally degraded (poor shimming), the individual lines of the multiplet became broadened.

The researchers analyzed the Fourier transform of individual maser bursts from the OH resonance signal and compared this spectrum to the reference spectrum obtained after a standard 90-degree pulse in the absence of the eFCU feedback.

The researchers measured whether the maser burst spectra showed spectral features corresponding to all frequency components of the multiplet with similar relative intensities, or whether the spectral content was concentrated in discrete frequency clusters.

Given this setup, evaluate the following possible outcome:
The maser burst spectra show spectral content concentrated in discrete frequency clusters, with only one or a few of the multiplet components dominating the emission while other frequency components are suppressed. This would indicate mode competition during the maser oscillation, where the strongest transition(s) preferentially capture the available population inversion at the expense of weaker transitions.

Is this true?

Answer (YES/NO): YES